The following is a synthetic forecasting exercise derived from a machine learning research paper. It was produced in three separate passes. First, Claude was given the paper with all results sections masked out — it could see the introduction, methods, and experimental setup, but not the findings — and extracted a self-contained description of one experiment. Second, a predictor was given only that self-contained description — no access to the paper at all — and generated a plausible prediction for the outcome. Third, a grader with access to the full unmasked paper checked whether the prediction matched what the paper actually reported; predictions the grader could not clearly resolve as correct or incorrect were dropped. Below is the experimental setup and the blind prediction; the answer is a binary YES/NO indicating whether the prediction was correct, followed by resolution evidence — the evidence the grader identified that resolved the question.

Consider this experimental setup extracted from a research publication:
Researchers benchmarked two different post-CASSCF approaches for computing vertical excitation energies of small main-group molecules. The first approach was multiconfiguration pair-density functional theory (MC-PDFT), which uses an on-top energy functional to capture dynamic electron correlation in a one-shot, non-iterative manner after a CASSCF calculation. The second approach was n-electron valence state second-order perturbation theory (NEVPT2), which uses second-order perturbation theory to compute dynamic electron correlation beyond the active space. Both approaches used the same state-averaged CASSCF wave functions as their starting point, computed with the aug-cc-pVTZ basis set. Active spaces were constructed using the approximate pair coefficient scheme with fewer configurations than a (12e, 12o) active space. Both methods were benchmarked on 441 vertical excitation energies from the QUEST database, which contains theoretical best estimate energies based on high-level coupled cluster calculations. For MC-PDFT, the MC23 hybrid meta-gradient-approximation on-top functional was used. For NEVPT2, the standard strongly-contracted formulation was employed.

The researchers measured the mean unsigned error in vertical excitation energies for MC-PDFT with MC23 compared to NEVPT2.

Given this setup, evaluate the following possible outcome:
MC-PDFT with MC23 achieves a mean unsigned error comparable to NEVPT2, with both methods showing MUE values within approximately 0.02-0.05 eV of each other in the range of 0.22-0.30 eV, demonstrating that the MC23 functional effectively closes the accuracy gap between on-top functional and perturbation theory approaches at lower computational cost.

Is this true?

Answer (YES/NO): NO